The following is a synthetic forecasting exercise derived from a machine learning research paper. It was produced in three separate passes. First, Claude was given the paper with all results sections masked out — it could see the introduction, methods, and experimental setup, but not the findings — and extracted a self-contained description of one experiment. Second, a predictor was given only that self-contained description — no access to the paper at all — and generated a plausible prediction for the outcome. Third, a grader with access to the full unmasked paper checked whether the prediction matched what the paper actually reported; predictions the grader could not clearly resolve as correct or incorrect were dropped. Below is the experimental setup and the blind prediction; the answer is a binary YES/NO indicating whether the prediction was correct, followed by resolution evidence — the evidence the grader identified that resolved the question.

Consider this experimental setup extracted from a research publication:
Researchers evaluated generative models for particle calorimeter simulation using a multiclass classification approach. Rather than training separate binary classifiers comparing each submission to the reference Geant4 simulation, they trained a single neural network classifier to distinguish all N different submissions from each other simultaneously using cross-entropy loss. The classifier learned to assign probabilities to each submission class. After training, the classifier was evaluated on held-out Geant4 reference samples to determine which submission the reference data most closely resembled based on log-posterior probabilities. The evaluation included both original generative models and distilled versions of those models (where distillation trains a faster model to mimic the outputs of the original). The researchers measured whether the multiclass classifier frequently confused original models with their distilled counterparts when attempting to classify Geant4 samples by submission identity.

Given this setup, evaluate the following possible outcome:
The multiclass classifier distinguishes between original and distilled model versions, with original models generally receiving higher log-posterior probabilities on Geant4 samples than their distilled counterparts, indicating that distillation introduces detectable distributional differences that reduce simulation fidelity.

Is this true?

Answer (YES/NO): YES